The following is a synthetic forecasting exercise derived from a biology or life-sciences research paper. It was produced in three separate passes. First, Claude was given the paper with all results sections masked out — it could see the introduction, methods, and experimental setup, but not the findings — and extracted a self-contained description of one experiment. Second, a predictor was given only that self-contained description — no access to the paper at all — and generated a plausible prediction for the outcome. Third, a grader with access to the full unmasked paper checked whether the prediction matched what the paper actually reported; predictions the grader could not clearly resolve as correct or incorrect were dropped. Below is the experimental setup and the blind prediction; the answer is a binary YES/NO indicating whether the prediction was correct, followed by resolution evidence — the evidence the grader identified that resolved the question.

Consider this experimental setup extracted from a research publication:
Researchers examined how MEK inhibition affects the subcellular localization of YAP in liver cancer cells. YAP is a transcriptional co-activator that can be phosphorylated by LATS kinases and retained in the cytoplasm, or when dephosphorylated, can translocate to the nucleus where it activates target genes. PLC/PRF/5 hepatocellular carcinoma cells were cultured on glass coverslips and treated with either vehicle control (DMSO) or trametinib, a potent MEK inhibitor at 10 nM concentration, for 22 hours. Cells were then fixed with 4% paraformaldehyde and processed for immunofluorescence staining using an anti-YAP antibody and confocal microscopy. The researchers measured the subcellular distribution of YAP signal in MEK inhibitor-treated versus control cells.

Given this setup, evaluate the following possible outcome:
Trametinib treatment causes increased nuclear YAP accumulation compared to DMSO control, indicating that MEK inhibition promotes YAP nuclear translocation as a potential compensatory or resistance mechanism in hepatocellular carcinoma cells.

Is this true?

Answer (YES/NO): YES